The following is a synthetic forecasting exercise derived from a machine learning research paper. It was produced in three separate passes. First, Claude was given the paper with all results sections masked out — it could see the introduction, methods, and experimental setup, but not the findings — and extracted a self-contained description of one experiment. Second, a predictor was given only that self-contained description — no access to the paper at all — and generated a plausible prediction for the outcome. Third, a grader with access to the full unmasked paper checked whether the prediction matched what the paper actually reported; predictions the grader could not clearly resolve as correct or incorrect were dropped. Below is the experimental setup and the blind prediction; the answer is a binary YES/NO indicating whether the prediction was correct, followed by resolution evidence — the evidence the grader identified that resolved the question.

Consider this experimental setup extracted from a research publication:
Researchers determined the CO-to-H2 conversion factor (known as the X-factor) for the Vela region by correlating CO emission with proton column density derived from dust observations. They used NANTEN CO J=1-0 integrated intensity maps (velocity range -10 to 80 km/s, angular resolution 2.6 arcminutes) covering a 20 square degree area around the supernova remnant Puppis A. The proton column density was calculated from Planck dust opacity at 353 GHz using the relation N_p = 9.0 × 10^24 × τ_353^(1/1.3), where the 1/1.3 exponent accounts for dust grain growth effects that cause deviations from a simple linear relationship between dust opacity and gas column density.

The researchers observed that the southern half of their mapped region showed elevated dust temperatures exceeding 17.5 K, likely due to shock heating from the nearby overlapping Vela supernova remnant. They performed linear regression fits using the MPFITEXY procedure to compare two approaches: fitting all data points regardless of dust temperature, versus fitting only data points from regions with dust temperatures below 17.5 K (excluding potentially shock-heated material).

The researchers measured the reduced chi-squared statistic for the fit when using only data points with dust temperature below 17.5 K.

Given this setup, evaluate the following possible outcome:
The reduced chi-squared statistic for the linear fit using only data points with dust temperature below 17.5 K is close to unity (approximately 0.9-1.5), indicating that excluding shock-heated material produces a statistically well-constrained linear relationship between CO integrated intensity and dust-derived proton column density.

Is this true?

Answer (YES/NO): YES